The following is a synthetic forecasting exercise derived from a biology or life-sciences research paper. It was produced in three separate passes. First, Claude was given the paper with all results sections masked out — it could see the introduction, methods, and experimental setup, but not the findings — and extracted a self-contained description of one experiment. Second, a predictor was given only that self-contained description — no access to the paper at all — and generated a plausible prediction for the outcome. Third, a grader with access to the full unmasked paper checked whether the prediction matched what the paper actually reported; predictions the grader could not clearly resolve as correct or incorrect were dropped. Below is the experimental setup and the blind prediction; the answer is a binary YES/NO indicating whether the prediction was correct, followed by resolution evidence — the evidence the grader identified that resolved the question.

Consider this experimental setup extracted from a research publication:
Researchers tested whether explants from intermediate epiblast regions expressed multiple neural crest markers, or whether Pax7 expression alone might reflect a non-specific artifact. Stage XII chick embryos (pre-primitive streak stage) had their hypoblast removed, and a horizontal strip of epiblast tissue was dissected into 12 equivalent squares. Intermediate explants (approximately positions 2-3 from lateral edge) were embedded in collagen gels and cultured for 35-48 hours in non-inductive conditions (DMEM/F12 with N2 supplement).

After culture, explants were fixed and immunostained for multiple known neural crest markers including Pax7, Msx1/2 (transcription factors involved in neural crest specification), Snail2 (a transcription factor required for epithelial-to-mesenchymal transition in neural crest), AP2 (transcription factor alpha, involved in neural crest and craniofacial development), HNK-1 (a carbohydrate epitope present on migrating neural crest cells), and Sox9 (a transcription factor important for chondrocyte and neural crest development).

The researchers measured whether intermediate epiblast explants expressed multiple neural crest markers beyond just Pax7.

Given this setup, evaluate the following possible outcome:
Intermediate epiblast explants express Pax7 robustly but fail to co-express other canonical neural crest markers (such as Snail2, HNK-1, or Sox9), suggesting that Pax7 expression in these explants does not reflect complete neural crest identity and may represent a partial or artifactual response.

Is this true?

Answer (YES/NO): NO